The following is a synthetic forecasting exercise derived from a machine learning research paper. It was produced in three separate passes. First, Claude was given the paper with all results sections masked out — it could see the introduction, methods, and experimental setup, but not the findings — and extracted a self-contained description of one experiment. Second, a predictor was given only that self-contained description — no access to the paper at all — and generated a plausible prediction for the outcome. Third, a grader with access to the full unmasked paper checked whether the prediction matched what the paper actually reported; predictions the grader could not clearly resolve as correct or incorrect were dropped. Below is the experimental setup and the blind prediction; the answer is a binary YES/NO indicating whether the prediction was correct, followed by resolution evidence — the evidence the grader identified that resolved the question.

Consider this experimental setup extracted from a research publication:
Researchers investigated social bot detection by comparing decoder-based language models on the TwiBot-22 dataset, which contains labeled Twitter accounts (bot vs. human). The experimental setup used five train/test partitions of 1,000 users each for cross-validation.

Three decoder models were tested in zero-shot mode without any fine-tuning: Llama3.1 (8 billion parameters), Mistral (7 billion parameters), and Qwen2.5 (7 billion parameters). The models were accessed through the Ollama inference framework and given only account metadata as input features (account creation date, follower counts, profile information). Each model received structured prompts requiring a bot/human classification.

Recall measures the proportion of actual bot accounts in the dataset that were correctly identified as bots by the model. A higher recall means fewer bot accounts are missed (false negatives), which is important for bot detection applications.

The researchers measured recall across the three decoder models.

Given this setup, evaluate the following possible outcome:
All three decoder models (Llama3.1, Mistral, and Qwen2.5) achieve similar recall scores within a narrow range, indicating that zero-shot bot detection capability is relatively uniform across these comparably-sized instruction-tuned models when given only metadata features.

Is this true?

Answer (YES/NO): NO